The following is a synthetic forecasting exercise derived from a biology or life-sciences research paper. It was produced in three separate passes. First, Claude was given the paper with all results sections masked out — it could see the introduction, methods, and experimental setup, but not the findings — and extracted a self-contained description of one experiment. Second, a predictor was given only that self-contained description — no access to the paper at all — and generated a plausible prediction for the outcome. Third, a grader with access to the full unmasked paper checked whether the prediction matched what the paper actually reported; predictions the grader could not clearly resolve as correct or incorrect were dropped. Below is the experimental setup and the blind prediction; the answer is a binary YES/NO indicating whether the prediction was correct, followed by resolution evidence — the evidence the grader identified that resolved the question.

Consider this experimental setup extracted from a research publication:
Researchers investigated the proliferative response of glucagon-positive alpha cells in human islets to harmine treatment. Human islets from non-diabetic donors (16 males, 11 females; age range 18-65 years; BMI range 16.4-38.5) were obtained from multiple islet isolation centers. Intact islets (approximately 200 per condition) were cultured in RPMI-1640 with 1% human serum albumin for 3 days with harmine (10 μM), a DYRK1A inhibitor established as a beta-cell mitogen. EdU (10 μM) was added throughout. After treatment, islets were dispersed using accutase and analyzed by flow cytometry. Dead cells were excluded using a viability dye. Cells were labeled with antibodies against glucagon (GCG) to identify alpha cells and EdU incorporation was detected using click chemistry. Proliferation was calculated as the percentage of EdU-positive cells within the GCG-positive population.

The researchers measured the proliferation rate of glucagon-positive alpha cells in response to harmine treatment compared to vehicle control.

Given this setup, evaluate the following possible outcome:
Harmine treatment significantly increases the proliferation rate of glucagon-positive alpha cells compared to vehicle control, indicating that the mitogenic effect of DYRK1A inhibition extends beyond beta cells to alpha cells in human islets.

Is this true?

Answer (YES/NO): YES